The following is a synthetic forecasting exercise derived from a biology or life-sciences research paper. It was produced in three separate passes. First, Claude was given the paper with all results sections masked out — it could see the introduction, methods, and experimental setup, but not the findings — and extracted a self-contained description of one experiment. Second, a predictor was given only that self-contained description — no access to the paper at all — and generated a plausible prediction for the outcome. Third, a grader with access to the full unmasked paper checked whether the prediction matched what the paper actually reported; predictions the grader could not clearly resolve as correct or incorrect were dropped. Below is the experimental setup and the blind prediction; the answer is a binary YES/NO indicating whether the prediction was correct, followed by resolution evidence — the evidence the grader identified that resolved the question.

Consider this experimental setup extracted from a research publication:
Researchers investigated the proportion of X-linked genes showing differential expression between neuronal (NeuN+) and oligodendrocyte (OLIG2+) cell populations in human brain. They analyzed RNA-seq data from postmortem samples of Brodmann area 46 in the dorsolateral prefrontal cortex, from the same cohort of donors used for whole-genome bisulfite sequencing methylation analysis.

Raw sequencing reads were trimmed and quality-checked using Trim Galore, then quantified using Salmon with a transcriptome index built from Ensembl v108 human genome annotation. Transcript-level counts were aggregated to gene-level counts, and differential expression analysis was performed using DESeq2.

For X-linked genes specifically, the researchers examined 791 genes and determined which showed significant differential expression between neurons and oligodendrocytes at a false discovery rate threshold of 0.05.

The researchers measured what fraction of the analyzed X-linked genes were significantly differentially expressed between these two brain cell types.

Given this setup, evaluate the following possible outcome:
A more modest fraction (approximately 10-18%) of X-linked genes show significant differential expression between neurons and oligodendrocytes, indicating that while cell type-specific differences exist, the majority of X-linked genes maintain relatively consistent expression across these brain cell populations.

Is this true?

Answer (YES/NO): NO